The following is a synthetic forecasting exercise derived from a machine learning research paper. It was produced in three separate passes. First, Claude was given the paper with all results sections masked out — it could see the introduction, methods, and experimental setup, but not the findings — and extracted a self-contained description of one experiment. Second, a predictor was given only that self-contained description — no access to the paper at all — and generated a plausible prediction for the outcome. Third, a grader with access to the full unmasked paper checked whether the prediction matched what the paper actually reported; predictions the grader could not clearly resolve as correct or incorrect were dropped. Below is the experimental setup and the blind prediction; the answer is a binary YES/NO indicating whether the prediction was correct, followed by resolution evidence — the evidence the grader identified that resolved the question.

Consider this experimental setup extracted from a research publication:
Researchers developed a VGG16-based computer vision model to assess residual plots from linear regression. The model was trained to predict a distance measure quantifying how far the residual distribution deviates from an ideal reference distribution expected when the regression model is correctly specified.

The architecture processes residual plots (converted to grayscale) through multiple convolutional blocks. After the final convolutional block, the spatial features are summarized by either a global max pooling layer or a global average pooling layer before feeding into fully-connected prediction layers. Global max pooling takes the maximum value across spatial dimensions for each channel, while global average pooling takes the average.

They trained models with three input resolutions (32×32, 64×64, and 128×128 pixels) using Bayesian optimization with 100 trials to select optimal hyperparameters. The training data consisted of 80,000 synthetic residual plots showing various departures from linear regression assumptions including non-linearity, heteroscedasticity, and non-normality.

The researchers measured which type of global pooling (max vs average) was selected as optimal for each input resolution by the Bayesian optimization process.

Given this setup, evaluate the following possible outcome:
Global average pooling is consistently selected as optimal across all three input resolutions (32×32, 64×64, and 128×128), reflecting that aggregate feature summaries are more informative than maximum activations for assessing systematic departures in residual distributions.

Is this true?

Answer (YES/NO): NO